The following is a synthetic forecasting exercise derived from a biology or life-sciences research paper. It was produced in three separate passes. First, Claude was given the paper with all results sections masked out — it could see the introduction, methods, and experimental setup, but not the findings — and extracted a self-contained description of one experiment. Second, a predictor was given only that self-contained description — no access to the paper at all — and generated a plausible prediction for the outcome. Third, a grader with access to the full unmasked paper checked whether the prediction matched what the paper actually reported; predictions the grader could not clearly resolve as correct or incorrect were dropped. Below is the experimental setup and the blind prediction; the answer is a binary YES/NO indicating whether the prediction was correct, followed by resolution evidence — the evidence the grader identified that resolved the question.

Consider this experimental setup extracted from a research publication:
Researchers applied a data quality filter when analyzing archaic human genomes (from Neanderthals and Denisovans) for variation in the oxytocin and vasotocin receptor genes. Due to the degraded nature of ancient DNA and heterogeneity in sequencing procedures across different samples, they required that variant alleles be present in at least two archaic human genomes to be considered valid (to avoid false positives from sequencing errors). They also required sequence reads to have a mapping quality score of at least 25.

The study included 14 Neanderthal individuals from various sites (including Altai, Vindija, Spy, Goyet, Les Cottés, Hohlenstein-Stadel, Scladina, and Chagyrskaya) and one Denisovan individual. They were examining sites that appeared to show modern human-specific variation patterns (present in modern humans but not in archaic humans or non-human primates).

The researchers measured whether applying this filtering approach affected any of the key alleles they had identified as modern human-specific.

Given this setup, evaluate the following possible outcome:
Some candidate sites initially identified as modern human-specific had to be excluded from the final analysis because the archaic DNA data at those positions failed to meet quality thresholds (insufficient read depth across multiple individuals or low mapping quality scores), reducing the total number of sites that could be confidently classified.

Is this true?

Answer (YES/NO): NO